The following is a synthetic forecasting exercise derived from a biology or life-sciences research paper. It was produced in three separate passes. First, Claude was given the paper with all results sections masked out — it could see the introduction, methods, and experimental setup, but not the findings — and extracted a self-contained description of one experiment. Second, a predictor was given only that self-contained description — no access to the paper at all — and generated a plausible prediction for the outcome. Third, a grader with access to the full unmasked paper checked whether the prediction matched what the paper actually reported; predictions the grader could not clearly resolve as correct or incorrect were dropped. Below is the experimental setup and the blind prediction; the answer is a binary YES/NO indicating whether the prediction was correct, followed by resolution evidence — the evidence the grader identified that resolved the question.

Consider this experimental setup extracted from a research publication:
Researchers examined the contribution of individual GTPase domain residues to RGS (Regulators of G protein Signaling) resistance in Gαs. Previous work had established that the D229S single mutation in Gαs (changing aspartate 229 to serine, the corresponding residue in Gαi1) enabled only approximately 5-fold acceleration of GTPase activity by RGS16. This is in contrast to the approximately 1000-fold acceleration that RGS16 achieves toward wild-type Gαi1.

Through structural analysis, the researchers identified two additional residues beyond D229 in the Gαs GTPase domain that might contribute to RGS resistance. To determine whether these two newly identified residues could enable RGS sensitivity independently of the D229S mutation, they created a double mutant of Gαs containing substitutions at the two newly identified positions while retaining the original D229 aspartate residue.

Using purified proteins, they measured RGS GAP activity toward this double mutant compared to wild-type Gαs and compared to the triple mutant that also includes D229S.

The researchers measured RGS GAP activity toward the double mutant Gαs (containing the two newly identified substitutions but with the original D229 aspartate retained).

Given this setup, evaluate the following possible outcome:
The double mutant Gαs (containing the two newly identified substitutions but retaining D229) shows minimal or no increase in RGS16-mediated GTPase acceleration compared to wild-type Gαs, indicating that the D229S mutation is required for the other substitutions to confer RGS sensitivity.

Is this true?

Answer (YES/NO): YES